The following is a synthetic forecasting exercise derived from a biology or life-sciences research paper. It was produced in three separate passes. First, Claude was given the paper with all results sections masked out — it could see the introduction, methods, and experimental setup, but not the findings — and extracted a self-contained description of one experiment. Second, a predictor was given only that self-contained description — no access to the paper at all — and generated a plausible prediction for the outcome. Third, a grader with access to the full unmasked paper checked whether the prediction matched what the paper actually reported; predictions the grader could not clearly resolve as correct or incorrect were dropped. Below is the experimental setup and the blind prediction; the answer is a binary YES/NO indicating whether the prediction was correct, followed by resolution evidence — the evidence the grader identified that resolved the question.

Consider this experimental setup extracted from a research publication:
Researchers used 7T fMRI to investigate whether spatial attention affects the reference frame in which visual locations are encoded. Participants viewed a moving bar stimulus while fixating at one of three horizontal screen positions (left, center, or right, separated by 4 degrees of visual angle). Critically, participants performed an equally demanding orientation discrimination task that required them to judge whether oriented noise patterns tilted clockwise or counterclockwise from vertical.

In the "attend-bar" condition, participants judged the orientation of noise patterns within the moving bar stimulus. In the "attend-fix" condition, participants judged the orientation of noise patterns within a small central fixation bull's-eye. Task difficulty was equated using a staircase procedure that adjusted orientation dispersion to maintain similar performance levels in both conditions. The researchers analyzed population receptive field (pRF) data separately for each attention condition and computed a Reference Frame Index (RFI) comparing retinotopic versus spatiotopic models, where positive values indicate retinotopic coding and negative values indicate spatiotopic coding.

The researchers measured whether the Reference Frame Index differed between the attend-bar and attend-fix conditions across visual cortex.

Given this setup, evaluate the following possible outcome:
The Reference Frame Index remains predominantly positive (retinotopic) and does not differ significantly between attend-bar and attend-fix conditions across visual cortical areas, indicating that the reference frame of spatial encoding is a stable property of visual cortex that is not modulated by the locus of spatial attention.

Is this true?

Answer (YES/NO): NO